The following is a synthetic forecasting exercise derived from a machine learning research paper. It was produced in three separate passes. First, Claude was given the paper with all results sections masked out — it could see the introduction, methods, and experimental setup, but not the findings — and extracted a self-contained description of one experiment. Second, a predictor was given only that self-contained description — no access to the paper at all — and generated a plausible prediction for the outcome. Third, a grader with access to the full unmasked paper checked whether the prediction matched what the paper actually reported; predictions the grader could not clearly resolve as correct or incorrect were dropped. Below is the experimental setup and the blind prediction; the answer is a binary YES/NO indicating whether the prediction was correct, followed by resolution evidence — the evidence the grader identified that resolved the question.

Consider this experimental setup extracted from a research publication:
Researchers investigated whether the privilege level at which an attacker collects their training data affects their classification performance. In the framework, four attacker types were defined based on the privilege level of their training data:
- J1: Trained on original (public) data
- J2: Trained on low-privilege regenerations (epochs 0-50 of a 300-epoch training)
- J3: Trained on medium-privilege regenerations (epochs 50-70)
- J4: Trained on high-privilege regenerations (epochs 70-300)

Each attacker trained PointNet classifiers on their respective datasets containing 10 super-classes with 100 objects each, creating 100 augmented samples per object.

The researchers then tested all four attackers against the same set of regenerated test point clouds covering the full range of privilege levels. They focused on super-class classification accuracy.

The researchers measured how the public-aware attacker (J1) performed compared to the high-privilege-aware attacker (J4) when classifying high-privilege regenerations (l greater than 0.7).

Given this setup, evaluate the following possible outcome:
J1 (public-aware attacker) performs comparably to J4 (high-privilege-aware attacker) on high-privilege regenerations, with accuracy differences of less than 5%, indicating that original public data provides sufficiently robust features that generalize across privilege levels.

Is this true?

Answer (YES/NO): NO